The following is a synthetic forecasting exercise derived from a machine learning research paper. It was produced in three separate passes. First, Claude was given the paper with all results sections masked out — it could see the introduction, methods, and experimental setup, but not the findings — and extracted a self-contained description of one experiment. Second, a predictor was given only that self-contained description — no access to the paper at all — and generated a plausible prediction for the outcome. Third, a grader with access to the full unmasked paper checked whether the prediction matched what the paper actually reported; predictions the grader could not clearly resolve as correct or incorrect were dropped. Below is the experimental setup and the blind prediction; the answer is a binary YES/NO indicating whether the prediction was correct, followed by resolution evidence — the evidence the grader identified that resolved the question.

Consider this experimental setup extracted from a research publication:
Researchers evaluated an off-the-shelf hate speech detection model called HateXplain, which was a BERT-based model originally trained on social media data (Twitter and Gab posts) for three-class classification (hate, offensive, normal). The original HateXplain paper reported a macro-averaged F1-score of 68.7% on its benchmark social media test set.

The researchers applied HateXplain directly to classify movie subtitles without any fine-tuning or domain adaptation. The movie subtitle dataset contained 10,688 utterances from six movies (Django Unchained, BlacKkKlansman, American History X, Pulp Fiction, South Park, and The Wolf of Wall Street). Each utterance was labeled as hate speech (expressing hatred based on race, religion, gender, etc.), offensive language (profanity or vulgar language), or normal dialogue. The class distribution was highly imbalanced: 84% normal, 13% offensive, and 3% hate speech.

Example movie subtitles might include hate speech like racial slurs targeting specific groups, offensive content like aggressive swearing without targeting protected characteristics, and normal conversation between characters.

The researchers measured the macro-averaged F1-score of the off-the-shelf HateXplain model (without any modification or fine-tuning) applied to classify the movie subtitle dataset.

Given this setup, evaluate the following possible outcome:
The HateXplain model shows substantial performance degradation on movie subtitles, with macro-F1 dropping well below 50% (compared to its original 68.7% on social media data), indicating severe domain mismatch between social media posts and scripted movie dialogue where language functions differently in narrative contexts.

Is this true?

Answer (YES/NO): NO